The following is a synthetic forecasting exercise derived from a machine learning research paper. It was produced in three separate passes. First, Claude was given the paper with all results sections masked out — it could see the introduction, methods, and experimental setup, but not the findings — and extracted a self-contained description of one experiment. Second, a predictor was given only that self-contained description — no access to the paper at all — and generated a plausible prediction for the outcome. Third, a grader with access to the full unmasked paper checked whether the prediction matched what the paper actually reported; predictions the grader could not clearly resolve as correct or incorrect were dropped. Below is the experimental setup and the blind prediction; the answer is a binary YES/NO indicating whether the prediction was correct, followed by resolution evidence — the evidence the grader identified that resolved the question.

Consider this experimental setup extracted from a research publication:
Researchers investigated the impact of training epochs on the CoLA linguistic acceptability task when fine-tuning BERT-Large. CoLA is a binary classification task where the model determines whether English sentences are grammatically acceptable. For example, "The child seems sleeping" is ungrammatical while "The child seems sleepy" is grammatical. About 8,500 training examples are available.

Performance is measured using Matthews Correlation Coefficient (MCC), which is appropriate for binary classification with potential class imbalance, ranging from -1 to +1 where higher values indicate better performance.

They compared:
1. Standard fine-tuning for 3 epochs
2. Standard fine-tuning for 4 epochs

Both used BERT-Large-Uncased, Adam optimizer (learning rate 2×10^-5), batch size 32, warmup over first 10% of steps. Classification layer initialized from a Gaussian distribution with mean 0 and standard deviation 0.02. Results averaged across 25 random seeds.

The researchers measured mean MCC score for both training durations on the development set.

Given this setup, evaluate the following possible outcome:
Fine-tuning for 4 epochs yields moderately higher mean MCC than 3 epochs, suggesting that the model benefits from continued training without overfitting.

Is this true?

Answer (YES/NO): NO